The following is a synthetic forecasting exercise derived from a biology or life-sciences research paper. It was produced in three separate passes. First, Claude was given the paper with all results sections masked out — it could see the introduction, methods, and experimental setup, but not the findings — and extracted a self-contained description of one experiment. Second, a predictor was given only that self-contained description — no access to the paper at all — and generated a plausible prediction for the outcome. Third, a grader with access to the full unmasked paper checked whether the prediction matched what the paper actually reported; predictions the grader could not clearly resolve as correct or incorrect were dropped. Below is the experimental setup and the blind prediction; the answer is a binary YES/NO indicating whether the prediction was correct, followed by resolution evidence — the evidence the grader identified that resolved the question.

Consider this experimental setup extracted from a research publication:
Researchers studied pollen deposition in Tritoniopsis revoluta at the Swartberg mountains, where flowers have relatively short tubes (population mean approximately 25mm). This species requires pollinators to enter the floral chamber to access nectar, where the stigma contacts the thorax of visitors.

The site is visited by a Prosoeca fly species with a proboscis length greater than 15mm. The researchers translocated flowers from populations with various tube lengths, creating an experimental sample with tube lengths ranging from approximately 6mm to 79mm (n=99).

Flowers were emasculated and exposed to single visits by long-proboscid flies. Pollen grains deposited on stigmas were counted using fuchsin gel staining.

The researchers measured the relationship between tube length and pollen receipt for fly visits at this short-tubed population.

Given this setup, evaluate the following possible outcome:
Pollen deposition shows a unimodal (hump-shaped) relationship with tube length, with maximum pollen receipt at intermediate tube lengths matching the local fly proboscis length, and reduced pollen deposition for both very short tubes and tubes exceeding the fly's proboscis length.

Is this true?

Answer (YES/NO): NO